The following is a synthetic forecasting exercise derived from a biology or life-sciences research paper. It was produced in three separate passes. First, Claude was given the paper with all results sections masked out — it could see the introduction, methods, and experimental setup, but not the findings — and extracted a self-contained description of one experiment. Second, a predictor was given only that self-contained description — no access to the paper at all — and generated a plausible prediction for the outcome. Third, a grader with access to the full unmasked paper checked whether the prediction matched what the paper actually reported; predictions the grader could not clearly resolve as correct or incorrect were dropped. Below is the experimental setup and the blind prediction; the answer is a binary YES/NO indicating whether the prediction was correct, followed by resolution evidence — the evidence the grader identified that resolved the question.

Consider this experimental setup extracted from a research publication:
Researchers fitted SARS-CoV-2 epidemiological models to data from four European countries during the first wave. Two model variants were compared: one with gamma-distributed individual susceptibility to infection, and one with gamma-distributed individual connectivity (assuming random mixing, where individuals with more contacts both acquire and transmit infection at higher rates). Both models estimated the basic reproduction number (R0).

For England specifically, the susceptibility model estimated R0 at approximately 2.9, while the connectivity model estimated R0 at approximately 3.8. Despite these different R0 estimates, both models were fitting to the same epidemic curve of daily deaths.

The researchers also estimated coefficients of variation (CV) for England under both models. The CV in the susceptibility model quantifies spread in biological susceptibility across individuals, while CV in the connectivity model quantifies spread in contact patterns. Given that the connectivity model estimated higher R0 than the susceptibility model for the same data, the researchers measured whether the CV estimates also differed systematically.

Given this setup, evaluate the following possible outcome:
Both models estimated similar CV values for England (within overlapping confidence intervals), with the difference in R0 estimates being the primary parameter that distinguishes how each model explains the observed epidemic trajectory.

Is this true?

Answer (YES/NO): NO